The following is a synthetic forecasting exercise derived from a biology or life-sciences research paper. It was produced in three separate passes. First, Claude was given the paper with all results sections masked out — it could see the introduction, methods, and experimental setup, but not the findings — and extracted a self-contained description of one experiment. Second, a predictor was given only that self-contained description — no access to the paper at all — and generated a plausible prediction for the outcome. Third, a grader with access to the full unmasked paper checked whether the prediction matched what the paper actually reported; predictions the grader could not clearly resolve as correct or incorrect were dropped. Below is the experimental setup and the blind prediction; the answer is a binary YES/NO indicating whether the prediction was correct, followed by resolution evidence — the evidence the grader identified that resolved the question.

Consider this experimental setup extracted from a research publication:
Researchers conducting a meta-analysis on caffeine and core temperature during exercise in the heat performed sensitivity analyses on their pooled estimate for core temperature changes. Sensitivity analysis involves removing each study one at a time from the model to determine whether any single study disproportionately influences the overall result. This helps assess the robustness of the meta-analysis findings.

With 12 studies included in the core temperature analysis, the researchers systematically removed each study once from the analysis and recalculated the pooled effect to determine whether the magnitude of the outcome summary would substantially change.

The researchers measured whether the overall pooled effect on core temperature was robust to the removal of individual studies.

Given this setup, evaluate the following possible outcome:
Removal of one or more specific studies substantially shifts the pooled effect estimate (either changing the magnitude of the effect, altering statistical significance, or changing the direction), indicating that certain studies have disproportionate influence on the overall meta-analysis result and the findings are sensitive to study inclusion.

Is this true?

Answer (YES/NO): NO